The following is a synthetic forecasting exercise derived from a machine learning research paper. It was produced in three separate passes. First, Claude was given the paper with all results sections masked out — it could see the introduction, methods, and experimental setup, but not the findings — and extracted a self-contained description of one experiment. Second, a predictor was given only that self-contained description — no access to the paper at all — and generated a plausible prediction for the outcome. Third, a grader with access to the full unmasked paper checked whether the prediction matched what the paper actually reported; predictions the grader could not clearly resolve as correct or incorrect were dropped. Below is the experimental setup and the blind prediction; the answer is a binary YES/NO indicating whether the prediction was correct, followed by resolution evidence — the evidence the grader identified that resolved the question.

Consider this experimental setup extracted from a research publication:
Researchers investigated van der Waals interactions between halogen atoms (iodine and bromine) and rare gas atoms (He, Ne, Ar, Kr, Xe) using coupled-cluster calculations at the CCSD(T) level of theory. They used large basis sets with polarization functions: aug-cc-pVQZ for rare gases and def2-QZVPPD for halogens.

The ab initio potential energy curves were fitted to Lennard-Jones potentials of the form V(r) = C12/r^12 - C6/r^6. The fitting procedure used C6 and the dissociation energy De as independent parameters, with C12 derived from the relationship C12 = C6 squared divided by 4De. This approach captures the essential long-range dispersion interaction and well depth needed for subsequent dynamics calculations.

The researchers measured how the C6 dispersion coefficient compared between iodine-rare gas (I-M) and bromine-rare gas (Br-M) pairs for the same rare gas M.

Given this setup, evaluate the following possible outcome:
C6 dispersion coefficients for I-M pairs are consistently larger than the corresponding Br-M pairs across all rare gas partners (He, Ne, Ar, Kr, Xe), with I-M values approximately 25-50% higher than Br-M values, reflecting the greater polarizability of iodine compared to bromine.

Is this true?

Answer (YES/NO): NO